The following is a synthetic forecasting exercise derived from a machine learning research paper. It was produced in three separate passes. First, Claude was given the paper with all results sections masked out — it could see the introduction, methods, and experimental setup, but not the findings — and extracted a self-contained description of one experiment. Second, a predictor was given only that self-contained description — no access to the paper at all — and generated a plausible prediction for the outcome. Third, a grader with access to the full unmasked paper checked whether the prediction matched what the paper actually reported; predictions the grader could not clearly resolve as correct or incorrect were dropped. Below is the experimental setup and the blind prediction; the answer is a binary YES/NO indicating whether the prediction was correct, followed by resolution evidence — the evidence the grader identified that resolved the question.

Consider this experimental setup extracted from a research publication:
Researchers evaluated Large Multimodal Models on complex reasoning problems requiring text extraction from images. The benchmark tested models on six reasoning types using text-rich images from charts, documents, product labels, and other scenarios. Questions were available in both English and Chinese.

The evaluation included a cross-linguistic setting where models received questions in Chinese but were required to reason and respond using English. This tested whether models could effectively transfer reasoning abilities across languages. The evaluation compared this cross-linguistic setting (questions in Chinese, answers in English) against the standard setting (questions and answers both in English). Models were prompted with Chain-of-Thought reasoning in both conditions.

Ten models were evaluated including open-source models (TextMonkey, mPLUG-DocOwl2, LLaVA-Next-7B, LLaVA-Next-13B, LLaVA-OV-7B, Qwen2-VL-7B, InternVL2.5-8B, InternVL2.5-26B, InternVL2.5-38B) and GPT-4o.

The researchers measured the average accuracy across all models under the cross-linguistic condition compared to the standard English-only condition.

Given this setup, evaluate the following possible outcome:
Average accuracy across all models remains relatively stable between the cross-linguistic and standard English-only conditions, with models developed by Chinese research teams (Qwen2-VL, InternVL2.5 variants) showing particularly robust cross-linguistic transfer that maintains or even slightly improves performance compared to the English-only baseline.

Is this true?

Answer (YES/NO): NO